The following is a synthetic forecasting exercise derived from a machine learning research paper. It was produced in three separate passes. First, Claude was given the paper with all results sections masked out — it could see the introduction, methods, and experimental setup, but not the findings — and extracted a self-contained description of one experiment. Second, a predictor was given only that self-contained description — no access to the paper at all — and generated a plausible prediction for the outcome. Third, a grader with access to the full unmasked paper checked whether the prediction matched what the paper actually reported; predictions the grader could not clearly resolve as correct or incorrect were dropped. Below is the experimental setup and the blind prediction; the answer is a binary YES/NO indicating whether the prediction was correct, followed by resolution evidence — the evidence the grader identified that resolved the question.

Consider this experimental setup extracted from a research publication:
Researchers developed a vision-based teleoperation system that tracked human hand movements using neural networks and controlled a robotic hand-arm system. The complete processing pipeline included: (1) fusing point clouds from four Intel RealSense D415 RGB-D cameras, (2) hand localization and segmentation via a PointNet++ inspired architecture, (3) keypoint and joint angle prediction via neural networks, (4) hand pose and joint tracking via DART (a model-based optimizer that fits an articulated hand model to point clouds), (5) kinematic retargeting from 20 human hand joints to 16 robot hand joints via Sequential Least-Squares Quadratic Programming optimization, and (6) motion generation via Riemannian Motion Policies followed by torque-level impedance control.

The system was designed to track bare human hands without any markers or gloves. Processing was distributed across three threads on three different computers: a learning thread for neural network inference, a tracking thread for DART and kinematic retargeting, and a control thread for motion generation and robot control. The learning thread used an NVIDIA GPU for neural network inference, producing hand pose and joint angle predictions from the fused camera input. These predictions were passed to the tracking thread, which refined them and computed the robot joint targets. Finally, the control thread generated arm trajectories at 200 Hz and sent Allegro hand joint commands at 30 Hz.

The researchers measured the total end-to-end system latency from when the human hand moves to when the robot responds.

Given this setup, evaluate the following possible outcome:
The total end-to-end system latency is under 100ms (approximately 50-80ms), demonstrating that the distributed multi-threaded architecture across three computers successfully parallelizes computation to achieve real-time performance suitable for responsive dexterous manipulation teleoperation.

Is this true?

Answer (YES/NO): NO